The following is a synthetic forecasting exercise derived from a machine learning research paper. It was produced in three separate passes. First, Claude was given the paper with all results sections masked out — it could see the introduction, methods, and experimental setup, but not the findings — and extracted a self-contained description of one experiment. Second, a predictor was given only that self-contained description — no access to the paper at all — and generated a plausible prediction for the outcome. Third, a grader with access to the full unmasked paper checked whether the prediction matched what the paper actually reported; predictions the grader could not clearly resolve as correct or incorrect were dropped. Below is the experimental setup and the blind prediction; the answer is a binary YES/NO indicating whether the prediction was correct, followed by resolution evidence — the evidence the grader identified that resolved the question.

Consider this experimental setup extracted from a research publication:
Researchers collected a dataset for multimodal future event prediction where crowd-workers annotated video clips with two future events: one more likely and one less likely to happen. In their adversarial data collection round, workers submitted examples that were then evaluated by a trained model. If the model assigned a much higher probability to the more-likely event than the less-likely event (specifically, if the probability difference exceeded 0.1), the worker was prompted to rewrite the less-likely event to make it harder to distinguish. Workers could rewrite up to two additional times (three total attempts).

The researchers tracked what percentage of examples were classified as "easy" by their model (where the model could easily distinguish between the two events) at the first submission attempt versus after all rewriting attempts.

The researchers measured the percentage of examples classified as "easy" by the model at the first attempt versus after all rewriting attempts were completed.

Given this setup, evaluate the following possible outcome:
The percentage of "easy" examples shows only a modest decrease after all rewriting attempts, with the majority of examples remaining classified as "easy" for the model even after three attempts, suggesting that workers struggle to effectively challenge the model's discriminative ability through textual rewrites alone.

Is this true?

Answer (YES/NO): NO